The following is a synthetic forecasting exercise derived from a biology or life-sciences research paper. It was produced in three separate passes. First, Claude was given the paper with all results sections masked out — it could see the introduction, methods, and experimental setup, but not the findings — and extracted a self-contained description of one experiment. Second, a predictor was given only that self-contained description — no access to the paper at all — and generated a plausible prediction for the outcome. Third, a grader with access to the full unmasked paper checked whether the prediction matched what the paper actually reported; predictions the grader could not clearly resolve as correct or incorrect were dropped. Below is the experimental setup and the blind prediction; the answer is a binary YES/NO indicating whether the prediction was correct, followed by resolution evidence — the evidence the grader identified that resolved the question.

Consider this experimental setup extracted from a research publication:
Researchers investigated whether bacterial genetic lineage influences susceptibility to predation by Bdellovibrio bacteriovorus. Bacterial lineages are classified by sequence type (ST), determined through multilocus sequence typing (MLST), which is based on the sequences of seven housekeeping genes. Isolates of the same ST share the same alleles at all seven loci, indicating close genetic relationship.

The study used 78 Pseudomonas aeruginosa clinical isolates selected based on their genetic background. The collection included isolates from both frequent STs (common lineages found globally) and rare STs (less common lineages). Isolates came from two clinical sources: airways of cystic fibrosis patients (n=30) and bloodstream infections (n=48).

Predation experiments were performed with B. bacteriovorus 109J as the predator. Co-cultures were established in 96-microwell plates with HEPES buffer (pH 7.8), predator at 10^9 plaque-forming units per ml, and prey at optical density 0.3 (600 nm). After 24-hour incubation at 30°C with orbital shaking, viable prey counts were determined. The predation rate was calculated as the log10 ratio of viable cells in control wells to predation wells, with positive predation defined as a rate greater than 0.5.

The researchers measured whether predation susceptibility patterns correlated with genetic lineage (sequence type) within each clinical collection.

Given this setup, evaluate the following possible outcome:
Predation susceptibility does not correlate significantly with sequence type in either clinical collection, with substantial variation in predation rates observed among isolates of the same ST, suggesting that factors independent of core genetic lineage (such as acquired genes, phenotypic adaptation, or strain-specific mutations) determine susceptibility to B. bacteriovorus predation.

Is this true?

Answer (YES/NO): YES